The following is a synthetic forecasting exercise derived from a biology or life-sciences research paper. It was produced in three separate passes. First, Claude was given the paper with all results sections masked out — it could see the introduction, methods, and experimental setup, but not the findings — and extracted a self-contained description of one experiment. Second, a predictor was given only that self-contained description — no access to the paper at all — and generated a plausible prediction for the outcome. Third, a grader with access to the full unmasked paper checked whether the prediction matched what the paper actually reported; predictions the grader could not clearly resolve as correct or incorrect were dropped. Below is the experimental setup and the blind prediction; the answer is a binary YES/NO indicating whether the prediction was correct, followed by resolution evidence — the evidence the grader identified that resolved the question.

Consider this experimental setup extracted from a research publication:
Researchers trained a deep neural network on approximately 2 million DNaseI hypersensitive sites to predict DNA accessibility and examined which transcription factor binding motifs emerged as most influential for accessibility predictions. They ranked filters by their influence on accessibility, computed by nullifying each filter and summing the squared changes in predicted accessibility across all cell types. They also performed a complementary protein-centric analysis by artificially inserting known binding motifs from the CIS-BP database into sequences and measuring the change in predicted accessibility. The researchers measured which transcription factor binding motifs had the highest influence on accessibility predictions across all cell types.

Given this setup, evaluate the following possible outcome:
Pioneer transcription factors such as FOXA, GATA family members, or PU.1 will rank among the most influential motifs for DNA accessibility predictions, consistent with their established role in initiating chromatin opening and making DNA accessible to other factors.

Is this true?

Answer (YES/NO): NO